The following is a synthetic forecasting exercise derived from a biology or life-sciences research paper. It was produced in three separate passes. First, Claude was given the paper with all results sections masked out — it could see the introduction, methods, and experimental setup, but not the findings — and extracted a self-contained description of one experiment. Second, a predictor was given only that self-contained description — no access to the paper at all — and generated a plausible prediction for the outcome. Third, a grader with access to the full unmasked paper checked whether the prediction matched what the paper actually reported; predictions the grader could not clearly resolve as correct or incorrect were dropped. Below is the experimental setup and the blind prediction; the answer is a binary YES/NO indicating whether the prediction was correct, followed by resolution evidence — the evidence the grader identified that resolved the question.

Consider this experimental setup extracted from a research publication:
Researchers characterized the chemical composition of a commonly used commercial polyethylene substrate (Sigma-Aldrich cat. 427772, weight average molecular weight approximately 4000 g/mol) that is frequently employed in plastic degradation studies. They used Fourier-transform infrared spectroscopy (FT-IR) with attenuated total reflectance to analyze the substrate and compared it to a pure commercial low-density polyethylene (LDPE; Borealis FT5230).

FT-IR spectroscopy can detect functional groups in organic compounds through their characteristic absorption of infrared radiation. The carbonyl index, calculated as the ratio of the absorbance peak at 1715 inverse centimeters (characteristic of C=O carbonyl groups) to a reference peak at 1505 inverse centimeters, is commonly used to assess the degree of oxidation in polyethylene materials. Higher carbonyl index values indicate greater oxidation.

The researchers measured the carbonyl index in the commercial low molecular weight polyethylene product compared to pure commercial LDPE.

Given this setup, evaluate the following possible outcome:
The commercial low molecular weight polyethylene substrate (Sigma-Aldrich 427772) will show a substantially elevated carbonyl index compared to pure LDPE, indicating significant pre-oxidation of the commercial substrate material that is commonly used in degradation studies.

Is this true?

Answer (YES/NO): YES